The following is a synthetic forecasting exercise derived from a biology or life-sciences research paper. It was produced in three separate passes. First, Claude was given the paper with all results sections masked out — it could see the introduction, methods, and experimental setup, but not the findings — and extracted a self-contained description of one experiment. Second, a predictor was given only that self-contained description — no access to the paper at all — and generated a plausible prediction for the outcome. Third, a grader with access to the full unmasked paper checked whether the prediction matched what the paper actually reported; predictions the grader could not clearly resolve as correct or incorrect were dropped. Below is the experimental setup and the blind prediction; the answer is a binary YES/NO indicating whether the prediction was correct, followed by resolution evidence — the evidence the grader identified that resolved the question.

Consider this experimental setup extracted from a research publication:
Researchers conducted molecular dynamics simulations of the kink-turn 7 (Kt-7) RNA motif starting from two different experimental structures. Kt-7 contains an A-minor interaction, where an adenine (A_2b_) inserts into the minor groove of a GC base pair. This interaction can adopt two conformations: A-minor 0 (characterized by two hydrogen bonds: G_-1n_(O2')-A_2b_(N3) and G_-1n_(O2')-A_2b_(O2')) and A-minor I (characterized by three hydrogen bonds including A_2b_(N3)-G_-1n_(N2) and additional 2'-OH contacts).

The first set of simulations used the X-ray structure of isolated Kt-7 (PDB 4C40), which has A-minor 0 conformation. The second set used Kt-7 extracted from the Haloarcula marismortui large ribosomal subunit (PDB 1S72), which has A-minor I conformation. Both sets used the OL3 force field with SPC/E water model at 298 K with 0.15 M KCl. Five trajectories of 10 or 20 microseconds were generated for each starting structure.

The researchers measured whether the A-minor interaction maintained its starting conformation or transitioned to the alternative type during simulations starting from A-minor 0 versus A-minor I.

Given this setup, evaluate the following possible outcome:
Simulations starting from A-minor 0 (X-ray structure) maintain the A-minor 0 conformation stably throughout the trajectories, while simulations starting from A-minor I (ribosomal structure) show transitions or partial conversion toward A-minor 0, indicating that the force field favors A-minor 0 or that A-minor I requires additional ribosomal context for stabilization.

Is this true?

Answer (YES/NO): YES